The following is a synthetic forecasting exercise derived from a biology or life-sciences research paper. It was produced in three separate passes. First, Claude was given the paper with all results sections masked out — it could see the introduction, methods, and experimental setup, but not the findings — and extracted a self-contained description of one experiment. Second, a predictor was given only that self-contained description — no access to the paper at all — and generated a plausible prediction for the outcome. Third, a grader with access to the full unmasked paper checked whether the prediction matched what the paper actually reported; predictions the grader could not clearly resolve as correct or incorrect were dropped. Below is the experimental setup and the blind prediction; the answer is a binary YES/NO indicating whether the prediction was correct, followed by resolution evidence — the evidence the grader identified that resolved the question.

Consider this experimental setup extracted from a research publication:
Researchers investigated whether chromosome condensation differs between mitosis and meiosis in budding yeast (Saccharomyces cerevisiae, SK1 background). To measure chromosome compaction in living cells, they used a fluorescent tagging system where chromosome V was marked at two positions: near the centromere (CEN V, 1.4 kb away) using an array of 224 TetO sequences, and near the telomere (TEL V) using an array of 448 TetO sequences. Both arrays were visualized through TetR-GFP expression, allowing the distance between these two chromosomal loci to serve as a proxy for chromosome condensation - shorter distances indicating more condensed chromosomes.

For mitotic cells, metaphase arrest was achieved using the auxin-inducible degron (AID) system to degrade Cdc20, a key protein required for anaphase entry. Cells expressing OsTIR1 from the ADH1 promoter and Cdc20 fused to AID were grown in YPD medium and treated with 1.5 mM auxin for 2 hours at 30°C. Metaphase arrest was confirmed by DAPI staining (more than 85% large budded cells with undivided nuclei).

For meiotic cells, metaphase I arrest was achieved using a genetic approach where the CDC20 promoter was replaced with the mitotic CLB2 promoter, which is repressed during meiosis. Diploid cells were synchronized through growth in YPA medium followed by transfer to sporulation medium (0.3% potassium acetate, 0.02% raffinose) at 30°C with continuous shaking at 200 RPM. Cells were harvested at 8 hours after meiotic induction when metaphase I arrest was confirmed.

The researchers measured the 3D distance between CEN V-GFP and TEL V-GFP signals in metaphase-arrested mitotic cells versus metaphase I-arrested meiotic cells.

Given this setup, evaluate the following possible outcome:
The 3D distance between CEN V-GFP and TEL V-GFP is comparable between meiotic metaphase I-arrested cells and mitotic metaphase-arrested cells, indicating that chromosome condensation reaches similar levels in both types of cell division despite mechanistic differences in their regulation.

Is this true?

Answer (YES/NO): NO